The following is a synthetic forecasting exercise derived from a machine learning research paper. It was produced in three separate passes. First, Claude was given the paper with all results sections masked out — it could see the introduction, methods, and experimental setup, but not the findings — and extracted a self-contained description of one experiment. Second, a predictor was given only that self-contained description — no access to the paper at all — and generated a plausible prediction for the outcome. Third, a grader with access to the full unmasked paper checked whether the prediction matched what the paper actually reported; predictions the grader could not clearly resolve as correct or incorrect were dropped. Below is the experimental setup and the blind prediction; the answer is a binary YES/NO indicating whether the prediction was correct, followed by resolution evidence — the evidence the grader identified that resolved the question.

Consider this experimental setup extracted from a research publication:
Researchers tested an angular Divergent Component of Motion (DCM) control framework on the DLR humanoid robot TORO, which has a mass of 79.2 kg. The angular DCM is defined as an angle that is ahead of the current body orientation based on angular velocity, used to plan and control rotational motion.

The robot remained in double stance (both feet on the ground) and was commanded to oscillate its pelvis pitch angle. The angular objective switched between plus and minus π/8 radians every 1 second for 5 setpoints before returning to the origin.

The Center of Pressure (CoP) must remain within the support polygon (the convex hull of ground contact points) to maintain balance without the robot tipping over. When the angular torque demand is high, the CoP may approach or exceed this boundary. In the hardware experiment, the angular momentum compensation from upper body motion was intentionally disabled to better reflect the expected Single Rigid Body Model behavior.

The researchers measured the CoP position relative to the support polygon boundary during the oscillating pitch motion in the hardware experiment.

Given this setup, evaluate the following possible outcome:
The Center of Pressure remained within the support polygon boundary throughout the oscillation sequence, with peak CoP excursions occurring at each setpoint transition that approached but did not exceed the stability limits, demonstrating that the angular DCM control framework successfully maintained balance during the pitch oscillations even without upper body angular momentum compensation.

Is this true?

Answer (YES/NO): YES